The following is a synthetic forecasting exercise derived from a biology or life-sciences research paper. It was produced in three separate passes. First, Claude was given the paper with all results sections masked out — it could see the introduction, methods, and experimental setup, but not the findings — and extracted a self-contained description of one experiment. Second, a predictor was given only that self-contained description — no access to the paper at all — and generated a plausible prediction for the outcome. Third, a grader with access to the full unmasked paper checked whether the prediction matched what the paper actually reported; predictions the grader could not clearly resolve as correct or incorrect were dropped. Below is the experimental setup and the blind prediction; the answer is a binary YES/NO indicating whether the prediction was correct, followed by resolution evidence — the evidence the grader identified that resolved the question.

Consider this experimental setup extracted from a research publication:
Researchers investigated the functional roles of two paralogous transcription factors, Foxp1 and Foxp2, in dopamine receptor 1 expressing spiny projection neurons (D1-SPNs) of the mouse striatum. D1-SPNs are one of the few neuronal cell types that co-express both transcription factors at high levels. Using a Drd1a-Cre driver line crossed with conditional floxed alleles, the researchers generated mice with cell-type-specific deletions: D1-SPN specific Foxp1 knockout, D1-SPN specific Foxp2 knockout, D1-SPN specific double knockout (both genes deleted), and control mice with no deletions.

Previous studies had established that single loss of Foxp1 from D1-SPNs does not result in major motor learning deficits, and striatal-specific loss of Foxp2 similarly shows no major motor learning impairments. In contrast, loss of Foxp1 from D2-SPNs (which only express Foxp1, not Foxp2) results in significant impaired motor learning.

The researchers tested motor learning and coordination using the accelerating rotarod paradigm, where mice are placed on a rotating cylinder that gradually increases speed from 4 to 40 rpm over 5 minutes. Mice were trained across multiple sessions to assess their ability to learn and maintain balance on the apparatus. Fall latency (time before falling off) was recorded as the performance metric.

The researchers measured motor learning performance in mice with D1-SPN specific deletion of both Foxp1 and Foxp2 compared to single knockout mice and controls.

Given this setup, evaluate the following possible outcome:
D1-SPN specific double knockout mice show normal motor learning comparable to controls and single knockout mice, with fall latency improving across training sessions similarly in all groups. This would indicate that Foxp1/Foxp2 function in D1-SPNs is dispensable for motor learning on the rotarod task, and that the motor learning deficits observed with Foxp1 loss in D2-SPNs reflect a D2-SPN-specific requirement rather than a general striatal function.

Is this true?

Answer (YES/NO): NO